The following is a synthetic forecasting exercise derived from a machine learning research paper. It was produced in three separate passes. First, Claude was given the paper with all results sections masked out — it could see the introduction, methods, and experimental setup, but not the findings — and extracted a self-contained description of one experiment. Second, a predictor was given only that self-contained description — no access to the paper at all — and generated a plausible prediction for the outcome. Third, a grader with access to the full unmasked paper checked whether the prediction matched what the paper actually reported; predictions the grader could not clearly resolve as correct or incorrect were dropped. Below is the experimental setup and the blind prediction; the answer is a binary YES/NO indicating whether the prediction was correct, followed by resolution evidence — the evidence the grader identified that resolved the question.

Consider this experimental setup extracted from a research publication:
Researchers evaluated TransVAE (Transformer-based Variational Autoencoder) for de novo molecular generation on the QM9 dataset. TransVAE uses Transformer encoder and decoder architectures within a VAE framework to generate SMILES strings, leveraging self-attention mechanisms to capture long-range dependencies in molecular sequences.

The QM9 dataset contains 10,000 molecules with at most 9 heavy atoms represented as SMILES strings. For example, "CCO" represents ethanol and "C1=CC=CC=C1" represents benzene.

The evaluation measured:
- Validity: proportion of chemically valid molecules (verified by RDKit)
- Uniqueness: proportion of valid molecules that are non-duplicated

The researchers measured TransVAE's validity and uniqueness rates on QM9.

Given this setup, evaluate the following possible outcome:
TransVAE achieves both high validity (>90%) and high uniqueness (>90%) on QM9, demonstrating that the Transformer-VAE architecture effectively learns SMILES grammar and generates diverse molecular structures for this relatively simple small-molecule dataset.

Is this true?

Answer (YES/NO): NO